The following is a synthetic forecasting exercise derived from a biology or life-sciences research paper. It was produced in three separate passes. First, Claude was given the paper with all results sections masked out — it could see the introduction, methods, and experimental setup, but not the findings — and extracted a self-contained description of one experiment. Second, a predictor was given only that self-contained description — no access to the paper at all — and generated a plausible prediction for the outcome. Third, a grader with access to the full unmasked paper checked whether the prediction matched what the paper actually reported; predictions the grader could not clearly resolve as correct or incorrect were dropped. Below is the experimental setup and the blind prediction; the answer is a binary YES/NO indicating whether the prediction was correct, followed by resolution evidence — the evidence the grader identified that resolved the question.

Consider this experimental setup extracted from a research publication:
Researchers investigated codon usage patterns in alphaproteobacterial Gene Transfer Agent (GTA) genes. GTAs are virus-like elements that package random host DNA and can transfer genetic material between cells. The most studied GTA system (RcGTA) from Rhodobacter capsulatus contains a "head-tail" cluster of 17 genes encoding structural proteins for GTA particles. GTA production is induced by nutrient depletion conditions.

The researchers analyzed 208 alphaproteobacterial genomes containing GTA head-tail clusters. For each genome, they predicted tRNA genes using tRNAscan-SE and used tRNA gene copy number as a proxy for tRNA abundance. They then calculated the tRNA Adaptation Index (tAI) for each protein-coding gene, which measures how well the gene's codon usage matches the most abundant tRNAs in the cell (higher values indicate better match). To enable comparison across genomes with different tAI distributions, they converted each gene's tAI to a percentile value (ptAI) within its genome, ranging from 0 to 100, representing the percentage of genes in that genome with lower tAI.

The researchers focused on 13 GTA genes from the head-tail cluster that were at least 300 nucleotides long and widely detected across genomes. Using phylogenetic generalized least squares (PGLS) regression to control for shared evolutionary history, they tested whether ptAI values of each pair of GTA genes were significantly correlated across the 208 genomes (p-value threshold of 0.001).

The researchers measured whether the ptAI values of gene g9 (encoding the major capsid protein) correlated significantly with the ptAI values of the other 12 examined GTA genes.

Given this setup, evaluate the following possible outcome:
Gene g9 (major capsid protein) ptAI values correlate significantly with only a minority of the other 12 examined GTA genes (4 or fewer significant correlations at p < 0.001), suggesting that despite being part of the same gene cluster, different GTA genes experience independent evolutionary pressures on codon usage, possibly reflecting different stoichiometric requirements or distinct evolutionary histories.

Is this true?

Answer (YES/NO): NO